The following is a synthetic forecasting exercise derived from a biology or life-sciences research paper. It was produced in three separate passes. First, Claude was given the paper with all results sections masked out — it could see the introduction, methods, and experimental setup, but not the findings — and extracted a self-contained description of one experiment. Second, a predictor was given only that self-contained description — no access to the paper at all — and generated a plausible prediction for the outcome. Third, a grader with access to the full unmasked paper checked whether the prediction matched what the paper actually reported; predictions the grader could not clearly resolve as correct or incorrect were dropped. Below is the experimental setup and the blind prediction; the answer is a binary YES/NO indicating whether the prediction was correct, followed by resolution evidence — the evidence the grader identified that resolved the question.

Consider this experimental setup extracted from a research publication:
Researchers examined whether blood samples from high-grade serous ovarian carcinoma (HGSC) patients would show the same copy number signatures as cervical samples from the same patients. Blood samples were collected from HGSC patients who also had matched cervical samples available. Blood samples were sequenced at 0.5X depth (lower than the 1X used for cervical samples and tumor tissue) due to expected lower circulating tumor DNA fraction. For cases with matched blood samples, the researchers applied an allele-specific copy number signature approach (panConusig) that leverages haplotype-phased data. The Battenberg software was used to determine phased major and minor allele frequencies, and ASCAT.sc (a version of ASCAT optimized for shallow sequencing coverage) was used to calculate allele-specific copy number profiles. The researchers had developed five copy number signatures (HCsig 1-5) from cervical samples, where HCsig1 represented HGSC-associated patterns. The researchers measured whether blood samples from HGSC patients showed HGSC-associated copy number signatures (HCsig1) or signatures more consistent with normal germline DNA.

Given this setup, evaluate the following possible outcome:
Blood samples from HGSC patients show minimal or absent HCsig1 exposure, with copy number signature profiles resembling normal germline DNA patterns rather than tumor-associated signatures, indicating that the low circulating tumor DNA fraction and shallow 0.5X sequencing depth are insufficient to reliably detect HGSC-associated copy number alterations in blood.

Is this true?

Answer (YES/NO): YES